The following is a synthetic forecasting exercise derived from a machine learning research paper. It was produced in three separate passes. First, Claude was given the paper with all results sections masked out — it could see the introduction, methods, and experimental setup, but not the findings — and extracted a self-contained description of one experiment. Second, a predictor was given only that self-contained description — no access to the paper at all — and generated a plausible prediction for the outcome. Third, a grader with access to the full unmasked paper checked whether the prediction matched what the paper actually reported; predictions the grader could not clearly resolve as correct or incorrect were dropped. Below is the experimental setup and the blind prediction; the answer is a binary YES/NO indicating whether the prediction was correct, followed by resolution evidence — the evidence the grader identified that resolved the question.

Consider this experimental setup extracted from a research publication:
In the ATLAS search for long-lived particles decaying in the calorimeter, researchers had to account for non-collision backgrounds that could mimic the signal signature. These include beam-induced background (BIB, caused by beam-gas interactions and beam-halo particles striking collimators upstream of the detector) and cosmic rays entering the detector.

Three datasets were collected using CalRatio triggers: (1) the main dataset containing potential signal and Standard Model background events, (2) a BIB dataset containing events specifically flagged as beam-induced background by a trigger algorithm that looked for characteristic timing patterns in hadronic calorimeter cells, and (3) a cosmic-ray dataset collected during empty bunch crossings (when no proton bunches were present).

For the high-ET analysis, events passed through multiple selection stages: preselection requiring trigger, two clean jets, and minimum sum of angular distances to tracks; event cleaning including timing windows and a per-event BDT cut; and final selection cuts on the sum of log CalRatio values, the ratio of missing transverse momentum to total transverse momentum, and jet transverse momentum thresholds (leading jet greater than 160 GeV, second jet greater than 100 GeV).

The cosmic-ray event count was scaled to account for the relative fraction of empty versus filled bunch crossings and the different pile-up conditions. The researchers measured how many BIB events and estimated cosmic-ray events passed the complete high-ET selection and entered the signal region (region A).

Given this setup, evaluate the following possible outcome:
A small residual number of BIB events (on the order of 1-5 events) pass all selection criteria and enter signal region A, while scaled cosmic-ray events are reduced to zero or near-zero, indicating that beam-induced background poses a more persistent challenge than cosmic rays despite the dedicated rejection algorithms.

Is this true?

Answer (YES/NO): YES